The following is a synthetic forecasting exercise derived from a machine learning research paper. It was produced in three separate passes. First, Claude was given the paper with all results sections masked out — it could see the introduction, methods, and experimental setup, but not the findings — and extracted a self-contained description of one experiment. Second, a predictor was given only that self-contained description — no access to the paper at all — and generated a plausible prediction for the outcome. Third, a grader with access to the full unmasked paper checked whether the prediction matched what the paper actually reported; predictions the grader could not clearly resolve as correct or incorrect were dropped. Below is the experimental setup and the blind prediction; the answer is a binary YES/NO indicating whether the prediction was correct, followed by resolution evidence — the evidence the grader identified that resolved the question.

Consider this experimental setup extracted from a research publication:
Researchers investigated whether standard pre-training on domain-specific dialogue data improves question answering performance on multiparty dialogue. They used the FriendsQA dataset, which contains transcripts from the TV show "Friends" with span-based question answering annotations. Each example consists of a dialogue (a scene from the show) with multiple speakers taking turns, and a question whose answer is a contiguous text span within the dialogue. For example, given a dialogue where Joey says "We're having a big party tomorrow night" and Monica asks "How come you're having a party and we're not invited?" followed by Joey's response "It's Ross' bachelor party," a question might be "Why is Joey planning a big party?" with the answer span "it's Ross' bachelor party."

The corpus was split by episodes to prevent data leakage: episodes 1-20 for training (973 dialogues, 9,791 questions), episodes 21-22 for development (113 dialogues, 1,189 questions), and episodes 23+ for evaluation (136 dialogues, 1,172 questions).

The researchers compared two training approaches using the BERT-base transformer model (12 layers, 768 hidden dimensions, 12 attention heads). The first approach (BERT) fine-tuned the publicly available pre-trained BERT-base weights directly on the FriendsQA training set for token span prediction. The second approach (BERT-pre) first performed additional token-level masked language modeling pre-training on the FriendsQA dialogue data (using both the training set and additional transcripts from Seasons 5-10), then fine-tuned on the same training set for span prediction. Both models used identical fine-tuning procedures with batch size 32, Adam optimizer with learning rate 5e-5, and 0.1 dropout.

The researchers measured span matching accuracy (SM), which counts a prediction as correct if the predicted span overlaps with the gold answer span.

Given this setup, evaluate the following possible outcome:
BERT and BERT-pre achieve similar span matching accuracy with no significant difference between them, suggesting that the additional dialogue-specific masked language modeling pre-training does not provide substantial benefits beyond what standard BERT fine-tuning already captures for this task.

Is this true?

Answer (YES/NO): YES